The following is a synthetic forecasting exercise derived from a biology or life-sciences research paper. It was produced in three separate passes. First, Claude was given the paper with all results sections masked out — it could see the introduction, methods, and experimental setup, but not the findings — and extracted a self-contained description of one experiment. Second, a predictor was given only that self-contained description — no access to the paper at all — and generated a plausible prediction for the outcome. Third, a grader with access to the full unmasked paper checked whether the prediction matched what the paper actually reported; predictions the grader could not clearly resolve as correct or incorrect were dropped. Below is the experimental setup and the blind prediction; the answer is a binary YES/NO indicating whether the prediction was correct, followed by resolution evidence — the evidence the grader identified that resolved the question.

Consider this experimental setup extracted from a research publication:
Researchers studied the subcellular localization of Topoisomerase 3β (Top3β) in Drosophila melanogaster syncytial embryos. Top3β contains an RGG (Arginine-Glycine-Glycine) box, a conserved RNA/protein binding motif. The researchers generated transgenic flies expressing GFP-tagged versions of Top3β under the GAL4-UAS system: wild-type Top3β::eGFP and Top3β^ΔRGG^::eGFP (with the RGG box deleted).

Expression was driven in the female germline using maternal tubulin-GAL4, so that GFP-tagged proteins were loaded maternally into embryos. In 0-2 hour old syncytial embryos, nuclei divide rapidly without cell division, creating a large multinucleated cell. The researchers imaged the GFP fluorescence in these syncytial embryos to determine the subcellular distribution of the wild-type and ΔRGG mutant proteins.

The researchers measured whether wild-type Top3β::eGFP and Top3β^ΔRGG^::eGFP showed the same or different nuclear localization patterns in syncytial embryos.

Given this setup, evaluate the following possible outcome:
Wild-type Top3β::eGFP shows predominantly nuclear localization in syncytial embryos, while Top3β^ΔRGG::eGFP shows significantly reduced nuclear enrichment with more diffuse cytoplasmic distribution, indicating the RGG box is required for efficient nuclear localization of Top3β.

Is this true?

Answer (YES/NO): NO